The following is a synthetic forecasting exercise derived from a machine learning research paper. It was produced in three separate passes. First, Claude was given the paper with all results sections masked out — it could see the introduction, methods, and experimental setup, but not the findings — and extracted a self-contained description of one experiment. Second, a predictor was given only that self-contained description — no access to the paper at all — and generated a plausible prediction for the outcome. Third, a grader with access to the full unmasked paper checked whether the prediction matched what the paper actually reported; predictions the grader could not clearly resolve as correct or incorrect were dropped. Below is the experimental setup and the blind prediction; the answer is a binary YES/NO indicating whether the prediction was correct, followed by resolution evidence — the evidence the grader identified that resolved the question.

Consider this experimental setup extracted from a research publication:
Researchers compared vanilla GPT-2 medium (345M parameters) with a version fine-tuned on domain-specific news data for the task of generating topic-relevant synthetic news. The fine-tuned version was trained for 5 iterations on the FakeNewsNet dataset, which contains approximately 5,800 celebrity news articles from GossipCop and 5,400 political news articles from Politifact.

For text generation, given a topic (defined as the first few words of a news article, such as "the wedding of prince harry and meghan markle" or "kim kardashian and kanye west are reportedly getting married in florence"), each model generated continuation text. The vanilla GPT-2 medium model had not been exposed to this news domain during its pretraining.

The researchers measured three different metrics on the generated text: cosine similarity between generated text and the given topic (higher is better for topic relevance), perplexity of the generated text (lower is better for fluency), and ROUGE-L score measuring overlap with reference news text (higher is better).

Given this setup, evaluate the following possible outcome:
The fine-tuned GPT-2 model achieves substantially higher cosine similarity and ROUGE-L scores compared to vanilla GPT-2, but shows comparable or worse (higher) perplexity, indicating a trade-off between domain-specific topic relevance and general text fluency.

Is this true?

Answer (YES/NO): NO